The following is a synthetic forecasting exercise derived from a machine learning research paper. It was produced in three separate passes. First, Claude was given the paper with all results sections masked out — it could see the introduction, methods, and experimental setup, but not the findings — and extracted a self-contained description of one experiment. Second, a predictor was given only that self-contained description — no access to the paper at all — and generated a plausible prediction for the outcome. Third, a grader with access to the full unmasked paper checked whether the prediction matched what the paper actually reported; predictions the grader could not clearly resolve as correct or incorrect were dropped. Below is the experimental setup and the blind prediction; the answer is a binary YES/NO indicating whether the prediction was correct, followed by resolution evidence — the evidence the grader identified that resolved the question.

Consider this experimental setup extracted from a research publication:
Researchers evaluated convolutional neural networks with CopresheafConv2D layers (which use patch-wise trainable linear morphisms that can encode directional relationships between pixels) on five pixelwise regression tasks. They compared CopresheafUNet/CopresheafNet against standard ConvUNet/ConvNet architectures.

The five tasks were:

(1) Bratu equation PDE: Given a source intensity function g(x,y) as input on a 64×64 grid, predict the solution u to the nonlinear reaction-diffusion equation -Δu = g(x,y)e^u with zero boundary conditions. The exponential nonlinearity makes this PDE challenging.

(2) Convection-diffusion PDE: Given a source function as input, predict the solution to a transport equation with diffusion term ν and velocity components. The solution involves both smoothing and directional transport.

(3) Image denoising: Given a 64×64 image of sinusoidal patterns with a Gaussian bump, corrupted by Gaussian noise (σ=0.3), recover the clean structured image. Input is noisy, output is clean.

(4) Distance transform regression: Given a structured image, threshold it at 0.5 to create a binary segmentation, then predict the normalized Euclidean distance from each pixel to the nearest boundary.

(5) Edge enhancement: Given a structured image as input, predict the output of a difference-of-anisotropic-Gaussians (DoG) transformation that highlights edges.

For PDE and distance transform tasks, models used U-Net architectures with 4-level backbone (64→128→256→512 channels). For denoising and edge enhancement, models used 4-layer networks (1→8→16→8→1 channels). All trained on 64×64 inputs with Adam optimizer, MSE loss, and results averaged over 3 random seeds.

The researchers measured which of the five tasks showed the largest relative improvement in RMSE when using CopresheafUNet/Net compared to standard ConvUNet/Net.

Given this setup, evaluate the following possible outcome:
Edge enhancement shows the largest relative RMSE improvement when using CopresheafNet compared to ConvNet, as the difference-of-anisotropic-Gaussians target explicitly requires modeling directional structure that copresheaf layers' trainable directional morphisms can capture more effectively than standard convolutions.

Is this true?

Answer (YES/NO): NO